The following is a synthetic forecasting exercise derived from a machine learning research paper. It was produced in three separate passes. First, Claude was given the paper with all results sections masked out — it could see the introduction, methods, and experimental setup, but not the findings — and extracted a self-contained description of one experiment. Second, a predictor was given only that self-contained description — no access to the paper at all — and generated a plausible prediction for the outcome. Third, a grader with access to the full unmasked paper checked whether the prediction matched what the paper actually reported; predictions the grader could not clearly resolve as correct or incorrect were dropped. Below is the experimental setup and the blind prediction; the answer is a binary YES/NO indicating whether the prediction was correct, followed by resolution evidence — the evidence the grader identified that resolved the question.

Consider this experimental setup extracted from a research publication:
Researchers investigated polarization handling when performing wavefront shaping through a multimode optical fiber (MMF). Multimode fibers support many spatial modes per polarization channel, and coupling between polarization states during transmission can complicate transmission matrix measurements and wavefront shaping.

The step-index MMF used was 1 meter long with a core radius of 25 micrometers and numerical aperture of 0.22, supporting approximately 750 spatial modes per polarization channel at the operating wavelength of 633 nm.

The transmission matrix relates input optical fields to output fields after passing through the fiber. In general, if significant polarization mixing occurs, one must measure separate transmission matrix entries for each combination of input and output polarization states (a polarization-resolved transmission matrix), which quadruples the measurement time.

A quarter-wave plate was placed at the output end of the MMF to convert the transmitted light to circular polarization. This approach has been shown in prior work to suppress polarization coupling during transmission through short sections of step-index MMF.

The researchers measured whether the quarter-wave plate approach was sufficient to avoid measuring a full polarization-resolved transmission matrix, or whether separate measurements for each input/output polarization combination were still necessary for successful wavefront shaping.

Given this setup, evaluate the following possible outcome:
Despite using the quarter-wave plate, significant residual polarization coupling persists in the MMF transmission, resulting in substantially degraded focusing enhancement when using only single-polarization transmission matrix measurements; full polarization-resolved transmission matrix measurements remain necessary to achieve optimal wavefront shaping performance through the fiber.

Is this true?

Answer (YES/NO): NO